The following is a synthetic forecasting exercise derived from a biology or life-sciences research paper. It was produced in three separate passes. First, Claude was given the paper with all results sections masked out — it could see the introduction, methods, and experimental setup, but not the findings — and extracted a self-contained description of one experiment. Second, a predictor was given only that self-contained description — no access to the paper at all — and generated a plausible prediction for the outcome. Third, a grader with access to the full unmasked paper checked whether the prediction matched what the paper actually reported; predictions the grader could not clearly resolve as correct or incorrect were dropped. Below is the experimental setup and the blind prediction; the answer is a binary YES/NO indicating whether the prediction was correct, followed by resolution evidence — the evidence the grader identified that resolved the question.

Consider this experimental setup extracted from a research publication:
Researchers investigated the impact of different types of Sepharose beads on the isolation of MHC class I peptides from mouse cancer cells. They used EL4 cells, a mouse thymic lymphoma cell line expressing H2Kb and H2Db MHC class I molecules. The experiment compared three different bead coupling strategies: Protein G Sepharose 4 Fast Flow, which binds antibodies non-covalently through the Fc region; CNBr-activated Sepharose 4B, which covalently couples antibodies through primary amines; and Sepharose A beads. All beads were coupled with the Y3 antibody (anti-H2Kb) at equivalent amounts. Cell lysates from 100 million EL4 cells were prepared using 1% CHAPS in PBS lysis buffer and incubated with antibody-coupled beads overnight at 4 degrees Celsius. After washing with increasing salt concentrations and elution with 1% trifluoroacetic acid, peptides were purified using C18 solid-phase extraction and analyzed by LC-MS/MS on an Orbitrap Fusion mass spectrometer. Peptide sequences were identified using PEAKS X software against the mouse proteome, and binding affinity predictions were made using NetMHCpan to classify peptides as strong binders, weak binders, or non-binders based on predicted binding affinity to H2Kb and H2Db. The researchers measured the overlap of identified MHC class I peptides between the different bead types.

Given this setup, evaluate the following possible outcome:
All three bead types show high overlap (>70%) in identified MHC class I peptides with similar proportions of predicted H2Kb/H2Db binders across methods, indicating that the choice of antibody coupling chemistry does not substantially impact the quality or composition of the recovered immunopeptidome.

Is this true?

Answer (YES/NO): NO